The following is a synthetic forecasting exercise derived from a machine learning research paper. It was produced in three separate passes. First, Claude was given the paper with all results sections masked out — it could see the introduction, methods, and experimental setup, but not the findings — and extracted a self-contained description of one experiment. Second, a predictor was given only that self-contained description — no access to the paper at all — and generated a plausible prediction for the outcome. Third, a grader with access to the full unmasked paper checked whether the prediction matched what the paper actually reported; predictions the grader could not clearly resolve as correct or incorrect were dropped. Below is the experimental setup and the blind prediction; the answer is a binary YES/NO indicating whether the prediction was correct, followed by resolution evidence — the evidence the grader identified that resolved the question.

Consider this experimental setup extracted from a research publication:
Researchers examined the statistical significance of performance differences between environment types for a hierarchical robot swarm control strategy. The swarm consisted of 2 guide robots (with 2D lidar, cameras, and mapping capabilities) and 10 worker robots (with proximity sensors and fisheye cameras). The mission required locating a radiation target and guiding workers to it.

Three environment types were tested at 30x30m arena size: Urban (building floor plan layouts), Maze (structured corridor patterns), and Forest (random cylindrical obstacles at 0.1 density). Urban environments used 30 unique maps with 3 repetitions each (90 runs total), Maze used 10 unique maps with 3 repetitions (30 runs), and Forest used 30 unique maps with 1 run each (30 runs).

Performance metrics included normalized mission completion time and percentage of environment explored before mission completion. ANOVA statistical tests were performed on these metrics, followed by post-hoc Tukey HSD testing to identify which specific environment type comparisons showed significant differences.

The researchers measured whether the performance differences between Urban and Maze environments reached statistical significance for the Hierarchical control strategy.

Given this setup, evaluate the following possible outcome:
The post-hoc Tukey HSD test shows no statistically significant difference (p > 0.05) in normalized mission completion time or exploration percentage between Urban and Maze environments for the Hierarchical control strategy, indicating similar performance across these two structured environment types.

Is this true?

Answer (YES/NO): YES